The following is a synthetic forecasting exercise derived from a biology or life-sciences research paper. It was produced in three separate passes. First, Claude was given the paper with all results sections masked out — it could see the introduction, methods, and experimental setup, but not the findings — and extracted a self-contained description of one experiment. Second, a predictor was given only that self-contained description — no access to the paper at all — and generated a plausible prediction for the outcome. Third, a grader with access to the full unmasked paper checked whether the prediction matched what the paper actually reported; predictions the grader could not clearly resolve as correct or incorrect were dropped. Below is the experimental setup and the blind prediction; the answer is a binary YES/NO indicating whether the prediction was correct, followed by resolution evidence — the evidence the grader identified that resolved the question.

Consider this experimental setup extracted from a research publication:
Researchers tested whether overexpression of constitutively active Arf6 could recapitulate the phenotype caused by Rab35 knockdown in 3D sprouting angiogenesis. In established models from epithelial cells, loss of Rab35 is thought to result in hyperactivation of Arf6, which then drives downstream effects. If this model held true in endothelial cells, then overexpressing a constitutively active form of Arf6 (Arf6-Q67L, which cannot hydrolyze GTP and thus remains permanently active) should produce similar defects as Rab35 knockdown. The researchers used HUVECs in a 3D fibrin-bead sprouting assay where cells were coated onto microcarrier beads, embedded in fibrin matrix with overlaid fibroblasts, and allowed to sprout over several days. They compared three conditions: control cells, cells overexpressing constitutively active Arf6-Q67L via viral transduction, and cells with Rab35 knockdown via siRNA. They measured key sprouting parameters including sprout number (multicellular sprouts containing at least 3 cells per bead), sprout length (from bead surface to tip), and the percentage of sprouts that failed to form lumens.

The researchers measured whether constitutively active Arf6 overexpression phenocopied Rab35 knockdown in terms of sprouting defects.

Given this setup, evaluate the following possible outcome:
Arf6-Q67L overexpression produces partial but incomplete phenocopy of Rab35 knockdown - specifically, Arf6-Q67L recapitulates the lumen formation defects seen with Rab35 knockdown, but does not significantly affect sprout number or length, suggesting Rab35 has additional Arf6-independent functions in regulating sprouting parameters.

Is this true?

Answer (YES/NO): NO